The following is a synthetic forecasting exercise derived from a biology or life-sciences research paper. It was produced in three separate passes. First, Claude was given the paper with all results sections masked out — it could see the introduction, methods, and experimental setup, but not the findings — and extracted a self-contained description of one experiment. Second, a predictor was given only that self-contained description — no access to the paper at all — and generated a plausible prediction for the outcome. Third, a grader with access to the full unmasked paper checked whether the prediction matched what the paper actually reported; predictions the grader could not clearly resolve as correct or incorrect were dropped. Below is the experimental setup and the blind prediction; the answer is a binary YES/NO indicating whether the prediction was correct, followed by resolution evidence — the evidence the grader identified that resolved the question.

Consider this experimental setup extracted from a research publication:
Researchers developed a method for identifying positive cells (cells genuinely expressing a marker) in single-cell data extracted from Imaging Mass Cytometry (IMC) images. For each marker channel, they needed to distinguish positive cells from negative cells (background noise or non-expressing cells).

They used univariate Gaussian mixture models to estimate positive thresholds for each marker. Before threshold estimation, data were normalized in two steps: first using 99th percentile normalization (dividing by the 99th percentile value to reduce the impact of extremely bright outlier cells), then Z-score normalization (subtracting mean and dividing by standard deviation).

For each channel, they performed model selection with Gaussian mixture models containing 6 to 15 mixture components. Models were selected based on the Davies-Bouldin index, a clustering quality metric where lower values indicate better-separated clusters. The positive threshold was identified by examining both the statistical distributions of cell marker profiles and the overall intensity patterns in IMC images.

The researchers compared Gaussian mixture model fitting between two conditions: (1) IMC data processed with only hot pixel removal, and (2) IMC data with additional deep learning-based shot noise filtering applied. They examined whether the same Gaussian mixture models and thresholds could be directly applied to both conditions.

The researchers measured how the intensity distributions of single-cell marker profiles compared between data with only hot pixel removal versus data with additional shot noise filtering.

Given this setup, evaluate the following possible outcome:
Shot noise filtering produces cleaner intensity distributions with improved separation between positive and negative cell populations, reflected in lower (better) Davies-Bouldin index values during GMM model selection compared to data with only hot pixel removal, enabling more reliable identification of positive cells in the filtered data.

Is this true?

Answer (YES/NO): NO